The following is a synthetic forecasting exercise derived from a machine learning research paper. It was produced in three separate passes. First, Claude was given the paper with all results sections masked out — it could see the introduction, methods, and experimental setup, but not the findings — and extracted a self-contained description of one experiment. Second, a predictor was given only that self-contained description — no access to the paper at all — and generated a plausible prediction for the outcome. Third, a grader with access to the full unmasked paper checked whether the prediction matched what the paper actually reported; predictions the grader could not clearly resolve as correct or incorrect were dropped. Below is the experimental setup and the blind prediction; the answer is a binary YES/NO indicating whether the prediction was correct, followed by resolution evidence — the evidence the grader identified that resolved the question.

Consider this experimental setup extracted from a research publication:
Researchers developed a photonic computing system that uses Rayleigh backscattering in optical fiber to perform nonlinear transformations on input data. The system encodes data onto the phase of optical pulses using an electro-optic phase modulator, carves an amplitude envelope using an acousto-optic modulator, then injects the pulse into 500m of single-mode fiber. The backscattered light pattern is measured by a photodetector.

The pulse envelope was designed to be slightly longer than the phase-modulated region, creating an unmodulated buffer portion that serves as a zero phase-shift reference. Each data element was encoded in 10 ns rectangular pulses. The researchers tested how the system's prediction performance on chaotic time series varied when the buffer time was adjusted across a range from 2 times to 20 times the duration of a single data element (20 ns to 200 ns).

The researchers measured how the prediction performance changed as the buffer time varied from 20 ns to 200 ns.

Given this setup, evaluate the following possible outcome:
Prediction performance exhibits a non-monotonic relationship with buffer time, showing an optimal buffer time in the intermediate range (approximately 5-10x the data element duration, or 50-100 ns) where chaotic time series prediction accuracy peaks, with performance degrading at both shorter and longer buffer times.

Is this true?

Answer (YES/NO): NO